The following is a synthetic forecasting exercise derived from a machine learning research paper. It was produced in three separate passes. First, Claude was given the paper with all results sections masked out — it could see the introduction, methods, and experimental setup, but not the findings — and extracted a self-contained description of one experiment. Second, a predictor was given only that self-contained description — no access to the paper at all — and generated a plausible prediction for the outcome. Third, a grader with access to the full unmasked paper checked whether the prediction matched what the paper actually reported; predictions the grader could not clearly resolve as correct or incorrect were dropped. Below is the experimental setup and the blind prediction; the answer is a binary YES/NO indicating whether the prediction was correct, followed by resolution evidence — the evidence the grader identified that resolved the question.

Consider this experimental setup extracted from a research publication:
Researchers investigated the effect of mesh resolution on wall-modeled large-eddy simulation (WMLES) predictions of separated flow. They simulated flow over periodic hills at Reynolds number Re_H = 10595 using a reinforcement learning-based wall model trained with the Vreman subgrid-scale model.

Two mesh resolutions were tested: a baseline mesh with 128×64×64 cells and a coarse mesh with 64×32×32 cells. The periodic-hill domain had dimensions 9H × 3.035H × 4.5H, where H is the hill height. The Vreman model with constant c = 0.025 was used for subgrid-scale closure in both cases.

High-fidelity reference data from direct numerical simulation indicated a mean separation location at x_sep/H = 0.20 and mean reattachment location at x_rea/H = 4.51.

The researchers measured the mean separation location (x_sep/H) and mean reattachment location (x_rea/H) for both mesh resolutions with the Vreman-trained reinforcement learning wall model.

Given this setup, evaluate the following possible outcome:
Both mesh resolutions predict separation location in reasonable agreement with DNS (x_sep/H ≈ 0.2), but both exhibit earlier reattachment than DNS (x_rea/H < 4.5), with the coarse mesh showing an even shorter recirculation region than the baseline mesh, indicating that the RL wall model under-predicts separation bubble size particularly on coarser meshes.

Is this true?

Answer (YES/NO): NO